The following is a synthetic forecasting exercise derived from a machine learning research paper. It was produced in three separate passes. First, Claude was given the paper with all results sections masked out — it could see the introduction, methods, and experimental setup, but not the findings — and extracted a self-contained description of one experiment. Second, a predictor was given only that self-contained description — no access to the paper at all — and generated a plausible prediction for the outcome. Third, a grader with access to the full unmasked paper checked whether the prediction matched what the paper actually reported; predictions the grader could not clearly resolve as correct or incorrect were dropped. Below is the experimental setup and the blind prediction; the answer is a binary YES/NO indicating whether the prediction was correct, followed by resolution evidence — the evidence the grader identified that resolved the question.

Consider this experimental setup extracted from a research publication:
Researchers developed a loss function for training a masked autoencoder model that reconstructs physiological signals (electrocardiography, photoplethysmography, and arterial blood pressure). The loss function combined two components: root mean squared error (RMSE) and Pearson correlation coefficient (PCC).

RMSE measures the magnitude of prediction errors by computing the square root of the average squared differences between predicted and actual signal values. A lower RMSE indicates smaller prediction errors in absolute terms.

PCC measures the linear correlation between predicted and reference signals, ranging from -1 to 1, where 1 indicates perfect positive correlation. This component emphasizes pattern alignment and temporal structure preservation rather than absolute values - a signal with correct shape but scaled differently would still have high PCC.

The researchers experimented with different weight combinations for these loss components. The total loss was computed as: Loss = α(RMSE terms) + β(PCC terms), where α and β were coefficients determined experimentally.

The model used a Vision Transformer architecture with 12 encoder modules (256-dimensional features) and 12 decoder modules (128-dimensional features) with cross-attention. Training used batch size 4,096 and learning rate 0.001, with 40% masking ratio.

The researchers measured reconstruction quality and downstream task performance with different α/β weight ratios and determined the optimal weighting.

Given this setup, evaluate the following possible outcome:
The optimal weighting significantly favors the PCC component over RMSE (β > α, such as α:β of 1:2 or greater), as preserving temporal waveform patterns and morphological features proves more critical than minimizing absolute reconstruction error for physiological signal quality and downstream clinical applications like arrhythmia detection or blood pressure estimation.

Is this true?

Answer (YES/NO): NO